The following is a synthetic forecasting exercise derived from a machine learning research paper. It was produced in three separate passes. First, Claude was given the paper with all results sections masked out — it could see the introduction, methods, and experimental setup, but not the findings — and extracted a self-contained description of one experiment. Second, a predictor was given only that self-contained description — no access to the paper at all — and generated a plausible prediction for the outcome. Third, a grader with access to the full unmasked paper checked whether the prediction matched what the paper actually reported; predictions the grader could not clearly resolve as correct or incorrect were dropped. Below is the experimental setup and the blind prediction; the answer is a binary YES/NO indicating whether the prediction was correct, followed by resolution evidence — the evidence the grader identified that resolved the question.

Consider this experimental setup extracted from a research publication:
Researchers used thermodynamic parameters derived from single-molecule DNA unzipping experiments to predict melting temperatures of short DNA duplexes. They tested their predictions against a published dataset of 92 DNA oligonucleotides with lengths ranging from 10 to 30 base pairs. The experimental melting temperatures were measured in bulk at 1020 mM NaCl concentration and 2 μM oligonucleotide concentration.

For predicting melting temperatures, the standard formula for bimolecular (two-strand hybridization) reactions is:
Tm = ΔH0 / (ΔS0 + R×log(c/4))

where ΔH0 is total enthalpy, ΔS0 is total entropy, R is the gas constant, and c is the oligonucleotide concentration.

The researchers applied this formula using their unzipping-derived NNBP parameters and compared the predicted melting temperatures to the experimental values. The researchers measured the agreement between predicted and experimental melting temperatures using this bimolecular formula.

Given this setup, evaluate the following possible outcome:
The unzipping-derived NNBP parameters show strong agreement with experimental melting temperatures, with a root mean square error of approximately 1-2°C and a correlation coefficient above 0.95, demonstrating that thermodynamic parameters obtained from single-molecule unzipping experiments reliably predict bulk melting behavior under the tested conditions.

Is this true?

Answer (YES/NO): NO